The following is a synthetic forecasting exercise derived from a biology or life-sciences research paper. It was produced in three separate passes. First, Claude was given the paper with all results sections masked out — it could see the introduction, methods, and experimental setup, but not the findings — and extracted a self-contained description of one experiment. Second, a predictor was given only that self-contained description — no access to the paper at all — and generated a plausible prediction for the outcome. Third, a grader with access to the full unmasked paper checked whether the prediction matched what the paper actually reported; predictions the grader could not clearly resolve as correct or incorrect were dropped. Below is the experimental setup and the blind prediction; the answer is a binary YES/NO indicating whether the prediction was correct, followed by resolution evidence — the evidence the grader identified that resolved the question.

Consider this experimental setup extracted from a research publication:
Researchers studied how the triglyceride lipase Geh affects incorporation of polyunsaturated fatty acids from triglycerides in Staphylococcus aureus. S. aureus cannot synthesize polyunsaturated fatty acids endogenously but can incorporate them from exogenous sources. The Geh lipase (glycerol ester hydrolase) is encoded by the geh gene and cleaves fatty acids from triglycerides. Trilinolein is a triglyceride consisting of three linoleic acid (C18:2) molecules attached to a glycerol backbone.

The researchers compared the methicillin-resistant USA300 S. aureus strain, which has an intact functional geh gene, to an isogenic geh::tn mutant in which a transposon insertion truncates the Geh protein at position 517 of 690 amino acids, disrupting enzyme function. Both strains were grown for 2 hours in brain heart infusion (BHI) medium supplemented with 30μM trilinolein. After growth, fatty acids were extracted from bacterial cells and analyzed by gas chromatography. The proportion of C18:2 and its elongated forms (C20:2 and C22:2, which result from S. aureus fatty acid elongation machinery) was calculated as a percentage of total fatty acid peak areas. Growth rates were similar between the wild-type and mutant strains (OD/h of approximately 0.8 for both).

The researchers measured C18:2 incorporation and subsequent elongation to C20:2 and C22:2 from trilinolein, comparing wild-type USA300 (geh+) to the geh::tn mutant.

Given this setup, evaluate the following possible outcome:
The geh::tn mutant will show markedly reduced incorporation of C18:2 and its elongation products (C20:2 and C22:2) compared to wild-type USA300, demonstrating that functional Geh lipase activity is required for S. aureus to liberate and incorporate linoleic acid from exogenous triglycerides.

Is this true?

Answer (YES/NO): YES